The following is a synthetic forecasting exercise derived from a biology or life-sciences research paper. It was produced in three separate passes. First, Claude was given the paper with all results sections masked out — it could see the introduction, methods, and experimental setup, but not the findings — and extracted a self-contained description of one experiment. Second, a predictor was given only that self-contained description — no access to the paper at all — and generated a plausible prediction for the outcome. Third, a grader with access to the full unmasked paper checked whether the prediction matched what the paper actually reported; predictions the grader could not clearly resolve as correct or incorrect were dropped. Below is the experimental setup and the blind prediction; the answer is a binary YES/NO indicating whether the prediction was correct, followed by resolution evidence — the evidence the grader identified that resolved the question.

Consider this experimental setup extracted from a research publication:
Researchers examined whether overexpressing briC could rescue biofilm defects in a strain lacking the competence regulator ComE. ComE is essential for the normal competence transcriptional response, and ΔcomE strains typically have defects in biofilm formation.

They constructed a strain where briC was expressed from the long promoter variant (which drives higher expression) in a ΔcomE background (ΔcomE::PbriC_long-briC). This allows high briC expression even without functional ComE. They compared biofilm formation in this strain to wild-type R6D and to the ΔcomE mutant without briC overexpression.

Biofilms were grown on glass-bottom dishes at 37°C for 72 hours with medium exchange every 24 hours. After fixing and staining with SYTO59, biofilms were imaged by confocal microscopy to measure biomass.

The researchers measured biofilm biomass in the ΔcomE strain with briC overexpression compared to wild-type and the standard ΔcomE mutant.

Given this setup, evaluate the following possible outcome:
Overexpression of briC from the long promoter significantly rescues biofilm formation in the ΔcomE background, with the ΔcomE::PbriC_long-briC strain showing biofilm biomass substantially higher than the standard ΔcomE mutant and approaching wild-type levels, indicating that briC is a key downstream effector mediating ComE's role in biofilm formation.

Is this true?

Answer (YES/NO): YES